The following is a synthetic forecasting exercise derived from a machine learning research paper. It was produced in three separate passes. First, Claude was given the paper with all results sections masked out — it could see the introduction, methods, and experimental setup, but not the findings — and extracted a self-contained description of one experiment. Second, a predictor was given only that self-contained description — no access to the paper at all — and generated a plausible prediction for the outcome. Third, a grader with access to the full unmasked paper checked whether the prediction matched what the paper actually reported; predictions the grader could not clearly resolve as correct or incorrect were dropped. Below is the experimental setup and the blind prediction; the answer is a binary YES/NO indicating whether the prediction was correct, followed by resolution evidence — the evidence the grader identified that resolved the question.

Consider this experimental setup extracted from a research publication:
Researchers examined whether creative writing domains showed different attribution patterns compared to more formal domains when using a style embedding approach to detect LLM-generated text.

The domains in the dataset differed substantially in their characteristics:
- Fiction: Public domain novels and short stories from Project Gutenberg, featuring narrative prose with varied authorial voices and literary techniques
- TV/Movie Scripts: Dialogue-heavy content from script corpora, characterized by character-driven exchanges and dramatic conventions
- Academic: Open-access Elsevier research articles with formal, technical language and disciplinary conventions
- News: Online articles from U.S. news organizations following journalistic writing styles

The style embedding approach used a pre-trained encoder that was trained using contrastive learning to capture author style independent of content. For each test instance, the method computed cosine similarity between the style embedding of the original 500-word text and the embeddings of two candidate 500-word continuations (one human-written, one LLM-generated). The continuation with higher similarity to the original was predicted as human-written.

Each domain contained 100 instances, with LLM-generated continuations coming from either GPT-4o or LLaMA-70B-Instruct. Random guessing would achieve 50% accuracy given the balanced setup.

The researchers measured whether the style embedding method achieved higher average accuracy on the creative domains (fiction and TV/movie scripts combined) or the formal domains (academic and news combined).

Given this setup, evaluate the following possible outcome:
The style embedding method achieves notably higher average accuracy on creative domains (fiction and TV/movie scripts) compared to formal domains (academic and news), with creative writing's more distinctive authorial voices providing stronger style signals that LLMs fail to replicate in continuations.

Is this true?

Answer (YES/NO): YES